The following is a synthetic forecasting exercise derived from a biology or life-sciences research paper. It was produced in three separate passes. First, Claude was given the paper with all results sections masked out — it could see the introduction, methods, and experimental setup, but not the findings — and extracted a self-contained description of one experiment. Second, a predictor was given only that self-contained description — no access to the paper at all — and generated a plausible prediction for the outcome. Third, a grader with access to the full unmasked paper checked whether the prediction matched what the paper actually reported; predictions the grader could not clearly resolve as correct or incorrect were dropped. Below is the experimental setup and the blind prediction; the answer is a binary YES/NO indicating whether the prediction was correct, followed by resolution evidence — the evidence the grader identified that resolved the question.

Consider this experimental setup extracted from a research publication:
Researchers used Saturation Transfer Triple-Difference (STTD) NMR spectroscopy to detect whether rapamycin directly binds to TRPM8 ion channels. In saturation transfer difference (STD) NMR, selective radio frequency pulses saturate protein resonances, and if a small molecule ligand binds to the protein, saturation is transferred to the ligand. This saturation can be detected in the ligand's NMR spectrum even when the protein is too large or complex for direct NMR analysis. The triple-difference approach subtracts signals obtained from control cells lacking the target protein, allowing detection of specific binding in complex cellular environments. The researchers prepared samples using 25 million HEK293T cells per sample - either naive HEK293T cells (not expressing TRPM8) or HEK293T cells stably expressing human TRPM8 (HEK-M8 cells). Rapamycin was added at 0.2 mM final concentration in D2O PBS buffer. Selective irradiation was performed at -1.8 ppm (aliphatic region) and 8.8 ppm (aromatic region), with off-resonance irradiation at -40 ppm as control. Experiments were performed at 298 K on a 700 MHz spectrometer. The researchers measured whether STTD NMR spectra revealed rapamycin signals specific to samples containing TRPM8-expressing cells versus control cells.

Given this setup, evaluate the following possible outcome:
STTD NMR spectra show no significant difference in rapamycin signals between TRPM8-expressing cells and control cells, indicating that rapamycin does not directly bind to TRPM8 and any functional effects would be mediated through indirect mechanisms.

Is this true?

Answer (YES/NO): NO